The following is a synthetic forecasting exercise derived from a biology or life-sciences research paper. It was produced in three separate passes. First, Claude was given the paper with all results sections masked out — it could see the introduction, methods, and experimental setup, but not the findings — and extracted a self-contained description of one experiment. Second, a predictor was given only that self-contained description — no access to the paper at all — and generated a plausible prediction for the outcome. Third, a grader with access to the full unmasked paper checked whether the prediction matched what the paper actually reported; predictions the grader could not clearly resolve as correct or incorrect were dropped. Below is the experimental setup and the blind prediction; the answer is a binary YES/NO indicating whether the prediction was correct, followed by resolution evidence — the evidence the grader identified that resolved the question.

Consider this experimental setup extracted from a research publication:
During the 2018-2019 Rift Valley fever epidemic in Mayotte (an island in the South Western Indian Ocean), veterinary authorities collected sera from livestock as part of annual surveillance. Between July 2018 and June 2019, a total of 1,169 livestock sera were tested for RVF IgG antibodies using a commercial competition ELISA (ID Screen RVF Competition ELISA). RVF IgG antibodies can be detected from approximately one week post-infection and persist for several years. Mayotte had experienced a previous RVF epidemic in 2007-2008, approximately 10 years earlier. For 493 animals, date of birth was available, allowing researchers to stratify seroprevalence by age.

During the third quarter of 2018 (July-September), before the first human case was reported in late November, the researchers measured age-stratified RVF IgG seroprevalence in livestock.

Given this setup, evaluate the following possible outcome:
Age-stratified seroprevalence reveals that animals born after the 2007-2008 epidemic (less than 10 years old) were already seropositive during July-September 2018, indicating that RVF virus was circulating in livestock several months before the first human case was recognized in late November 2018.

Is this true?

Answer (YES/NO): NO